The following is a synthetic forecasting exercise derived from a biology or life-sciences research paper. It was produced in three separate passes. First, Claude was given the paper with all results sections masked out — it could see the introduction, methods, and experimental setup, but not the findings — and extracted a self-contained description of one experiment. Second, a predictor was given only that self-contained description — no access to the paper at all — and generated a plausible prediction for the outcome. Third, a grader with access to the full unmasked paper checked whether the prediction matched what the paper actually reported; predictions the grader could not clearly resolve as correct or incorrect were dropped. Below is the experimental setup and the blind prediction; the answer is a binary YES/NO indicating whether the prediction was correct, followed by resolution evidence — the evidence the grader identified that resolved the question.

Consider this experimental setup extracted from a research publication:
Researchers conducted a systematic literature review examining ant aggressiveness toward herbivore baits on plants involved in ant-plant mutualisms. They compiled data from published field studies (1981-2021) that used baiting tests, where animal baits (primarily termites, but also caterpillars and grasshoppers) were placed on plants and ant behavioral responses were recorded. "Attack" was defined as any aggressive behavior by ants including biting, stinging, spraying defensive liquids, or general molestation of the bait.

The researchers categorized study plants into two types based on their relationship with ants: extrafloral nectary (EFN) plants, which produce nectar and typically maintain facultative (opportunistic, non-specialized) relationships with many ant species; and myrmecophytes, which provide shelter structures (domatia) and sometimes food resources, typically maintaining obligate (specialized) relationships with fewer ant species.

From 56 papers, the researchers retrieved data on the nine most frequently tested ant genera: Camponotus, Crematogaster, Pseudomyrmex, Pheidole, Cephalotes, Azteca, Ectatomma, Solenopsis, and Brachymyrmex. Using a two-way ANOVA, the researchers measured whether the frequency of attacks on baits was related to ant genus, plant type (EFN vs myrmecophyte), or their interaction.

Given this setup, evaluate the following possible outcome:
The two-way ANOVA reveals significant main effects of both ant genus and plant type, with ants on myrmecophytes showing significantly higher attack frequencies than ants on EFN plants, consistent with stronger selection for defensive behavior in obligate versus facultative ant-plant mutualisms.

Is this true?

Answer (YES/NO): NO